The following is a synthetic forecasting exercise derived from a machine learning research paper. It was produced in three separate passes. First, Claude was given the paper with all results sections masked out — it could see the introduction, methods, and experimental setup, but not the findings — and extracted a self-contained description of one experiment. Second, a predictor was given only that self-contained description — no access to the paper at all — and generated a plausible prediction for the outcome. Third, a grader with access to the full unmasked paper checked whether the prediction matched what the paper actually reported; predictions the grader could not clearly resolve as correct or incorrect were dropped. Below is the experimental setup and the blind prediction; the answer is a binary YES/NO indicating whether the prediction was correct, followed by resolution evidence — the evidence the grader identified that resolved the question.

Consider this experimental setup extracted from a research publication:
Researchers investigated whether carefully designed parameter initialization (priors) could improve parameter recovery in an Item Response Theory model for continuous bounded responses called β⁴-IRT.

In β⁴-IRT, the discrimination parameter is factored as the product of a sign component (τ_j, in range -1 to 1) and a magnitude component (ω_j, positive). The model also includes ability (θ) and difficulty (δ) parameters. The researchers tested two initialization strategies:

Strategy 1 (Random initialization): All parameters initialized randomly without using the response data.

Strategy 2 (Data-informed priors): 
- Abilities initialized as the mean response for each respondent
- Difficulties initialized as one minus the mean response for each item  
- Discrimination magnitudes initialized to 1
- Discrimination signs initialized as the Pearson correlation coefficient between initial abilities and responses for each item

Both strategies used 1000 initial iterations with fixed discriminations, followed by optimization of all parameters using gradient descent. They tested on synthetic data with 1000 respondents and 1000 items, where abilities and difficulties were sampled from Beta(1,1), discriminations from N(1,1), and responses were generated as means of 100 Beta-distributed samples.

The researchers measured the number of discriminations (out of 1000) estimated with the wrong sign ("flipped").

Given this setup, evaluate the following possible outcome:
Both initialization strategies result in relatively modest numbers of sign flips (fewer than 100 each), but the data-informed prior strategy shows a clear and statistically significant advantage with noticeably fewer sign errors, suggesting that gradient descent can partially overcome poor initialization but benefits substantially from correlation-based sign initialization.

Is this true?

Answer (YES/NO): YES